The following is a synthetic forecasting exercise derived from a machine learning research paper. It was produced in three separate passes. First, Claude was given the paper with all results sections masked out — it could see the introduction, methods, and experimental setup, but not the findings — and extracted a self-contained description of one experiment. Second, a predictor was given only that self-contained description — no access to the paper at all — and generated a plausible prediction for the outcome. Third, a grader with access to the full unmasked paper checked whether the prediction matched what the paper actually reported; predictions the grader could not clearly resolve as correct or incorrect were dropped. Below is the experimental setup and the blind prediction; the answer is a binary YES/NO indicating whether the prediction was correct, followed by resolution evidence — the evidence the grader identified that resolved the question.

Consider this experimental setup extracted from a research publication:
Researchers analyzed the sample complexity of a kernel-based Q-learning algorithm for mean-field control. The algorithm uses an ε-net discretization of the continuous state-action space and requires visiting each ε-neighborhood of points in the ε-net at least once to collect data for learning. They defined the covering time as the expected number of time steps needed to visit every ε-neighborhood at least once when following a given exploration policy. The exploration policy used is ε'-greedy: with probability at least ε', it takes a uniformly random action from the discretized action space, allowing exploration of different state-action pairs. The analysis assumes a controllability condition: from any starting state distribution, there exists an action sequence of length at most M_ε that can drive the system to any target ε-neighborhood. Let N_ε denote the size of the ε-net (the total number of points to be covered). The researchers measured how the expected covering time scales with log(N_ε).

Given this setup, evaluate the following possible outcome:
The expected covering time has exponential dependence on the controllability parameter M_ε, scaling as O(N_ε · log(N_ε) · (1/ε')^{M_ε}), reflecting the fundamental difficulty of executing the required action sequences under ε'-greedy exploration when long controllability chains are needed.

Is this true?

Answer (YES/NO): NO